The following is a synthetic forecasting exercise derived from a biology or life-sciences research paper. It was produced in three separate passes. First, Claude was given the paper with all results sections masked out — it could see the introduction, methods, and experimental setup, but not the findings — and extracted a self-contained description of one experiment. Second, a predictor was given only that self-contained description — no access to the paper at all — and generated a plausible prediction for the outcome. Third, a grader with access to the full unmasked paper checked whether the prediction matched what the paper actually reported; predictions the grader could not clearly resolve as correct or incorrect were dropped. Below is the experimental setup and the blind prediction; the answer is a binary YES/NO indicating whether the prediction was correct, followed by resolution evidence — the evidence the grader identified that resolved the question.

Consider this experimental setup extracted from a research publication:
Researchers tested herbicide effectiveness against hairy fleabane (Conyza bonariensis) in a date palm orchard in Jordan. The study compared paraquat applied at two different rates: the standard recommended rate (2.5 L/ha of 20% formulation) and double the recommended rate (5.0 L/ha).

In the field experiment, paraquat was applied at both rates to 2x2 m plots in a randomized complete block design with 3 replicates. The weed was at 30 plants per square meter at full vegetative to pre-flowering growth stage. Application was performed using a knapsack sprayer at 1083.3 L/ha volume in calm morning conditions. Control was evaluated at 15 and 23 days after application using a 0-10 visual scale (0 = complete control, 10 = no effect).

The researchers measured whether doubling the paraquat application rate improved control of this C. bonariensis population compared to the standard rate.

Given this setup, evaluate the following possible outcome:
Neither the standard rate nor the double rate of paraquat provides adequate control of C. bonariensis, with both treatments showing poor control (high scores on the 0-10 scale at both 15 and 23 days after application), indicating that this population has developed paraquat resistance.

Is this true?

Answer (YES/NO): YES